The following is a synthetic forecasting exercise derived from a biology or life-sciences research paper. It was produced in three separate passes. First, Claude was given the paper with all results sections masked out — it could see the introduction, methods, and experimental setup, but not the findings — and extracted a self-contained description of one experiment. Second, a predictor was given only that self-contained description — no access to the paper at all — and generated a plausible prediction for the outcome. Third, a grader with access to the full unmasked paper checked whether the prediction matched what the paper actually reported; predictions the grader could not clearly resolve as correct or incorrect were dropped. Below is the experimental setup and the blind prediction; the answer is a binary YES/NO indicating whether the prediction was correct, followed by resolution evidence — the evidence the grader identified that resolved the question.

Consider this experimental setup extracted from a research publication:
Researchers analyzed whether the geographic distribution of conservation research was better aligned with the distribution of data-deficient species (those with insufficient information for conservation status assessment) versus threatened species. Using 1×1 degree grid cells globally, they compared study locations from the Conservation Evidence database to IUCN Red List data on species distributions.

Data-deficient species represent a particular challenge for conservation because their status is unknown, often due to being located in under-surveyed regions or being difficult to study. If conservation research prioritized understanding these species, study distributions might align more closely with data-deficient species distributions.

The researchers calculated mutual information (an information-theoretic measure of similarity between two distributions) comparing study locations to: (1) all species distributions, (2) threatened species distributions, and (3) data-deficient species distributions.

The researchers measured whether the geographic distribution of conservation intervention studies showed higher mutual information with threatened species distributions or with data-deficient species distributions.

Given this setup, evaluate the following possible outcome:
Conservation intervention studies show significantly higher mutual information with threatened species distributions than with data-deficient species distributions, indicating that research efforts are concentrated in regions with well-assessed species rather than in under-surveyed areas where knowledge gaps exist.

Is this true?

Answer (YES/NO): YES